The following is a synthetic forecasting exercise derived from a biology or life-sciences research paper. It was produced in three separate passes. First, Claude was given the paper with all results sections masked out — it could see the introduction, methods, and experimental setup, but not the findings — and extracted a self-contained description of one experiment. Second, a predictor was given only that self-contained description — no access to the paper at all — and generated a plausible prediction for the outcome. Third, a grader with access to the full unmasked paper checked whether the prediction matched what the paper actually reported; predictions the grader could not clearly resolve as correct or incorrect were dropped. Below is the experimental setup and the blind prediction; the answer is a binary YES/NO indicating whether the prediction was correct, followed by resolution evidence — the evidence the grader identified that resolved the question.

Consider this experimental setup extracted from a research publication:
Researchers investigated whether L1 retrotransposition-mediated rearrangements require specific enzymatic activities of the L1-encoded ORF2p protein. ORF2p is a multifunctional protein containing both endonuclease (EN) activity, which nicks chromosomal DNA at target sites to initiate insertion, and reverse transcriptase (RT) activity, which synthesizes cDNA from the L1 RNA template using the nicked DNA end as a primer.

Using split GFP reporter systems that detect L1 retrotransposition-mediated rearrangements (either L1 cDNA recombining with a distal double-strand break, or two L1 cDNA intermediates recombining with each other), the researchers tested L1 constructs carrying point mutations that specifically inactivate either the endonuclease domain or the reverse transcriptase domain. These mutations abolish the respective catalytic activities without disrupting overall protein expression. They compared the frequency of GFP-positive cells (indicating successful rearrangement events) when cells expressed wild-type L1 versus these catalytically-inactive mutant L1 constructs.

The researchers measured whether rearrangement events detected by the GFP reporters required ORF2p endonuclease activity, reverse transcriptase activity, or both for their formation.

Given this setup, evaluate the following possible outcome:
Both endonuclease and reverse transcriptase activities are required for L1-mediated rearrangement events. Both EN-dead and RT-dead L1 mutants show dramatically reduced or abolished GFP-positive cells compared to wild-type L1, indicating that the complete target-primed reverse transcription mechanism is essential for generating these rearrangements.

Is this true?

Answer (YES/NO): NO